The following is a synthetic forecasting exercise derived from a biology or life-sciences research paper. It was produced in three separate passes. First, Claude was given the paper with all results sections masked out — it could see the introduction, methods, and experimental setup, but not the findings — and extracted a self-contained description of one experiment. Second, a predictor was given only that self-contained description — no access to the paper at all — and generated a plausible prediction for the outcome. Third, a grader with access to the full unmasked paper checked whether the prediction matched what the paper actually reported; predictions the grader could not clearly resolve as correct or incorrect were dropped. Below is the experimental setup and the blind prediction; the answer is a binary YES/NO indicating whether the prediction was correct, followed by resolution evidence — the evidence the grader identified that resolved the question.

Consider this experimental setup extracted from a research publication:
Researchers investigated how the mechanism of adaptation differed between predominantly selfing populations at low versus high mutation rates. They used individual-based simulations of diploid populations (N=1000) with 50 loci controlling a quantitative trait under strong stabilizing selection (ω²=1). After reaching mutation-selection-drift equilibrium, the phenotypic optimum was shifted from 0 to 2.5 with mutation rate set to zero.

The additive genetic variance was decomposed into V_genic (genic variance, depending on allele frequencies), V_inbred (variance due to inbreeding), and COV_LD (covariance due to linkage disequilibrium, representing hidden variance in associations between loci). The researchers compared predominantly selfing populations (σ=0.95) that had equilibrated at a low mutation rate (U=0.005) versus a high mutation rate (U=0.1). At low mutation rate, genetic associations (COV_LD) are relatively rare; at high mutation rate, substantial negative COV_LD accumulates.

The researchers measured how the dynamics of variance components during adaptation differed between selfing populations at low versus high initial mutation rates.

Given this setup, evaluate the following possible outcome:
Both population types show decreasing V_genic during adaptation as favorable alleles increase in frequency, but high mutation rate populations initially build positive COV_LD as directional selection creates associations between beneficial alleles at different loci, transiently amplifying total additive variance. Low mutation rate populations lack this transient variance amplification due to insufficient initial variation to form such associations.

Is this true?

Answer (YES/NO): NO